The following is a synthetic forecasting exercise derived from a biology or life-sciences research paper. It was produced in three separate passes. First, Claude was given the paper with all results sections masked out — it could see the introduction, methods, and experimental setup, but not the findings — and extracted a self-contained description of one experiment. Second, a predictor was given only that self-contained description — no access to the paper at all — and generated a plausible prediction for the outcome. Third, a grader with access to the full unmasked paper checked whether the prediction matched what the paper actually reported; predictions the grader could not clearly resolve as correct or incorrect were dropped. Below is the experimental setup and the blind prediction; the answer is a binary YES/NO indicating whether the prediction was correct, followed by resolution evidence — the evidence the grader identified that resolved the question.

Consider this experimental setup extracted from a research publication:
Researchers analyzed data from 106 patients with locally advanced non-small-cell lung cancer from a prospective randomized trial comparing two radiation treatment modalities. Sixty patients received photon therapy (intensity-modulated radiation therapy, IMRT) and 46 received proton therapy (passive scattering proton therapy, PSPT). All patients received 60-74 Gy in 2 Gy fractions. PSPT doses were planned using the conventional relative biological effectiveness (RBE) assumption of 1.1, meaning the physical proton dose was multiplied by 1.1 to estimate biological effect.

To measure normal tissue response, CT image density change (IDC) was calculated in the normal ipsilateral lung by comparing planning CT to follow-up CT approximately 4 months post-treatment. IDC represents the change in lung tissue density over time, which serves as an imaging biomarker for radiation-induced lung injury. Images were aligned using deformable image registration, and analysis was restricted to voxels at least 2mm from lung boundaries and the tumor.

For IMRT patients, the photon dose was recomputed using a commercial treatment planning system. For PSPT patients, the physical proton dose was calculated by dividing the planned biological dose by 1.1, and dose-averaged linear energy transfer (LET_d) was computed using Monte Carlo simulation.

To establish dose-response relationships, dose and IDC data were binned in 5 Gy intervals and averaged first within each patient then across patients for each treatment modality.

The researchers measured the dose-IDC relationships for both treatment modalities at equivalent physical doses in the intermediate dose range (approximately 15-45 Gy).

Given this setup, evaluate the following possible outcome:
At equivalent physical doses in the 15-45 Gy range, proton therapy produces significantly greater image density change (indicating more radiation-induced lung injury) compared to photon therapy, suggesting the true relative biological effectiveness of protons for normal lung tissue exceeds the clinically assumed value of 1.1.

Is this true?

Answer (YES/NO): YES